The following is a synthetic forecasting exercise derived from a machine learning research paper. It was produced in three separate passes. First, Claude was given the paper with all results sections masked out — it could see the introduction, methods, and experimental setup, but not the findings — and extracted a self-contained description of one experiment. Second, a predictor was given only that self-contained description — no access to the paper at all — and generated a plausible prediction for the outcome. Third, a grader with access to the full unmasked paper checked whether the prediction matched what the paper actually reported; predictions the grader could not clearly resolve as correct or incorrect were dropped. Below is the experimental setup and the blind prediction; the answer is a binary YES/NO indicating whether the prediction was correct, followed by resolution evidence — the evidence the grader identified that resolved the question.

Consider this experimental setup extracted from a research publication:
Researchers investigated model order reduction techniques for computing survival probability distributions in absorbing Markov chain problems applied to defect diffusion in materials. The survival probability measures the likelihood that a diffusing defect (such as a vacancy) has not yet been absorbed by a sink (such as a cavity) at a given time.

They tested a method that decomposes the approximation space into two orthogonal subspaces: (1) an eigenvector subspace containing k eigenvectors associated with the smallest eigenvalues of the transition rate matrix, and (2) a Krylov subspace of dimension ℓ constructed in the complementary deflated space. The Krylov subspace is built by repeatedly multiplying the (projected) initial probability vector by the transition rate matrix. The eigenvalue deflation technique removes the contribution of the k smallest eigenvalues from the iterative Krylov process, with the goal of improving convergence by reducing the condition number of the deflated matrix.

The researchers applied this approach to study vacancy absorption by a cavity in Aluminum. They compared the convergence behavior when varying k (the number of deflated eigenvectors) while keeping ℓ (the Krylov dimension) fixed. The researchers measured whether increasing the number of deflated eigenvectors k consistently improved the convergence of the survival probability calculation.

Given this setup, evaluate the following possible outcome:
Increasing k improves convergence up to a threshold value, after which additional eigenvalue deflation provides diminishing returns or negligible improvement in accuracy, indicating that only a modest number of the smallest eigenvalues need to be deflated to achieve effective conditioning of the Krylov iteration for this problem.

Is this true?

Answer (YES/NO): YES